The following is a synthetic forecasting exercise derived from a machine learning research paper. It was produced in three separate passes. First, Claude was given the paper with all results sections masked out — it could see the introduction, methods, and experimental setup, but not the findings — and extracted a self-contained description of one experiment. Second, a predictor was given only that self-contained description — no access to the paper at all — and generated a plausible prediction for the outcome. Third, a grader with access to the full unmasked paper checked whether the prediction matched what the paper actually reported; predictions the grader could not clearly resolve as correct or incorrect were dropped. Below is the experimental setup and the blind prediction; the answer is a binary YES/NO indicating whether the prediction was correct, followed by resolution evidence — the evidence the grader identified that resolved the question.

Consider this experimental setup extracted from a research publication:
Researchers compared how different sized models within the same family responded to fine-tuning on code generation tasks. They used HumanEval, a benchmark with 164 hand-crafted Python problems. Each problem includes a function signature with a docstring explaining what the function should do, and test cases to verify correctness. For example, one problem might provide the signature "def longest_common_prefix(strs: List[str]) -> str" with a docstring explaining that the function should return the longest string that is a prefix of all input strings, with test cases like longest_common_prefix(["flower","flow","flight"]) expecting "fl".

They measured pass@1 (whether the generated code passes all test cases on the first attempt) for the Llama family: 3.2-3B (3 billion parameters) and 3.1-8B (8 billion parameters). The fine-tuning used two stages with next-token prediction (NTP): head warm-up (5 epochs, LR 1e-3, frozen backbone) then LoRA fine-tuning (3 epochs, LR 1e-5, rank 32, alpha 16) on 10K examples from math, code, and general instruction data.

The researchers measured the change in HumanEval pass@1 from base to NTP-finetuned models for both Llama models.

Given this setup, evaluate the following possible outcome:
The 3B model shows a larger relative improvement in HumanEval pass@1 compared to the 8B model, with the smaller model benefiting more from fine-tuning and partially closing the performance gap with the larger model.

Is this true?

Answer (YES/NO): NO